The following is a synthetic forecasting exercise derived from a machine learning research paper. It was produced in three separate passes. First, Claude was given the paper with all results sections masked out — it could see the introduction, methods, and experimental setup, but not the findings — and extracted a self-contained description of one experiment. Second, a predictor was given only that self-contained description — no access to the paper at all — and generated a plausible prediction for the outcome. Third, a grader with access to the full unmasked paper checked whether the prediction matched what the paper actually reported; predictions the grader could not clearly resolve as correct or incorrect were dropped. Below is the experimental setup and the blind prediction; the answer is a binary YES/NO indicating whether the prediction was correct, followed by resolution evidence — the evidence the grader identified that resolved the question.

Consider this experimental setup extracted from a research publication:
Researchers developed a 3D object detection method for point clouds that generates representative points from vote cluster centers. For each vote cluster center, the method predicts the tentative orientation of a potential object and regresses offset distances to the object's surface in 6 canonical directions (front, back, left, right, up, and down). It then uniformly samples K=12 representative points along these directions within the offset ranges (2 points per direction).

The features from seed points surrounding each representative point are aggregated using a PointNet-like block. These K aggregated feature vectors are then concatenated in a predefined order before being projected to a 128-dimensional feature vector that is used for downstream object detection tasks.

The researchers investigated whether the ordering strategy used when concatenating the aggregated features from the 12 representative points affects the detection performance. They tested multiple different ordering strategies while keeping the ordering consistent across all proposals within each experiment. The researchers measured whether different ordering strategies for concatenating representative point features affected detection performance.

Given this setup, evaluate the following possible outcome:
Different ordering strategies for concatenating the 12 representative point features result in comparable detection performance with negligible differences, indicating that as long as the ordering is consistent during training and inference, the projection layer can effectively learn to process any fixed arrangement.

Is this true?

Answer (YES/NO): YES